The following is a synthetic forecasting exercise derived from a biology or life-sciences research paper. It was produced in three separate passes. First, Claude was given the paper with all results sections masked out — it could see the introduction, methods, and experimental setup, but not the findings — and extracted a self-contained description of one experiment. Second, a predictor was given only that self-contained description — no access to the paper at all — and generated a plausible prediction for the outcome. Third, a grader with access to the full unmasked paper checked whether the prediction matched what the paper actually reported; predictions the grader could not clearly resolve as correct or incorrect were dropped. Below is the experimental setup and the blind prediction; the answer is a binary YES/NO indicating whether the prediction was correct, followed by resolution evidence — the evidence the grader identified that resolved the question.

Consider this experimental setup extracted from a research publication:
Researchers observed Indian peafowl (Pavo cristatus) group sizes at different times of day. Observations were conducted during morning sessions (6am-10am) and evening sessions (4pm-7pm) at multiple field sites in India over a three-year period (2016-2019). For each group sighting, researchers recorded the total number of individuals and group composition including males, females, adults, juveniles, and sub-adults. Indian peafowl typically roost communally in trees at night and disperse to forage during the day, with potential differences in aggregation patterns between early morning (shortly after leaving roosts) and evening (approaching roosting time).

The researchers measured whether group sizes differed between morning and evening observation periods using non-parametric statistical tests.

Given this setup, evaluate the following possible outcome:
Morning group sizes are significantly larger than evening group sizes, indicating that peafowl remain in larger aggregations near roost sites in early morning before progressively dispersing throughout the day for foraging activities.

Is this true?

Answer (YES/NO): NO